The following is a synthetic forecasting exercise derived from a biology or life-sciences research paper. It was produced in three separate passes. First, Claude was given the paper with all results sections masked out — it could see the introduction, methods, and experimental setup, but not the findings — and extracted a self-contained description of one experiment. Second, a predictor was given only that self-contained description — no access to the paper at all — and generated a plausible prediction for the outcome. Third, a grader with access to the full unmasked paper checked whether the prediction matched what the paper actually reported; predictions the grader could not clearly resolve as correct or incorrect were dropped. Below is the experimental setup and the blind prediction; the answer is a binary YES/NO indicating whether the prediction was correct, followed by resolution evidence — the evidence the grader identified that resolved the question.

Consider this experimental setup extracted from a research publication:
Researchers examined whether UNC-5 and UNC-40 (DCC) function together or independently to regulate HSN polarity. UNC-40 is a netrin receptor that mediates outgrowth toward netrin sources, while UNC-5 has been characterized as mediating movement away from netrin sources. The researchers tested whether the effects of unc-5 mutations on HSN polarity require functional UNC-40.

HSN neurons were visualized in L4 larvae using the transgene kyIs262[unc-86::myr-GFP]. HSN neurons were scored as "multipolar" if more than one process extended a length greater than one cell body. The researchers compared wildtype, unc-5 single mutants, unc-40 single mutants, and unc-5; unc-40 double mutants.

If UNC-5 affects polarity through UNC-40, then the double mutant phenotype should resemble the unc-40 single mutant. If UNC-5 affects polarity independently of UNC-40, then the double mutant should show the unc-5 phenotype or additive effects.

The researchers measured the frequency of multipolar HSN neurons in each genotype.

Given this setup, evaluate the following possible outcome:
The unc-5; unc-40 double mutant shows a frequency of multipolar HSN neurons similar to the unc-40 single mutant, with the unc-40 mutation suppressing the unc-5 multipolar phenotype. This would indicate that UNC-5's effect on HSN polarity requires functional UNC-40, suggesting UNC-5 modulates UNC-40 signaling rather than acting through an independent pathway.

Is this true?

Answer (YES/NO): NO